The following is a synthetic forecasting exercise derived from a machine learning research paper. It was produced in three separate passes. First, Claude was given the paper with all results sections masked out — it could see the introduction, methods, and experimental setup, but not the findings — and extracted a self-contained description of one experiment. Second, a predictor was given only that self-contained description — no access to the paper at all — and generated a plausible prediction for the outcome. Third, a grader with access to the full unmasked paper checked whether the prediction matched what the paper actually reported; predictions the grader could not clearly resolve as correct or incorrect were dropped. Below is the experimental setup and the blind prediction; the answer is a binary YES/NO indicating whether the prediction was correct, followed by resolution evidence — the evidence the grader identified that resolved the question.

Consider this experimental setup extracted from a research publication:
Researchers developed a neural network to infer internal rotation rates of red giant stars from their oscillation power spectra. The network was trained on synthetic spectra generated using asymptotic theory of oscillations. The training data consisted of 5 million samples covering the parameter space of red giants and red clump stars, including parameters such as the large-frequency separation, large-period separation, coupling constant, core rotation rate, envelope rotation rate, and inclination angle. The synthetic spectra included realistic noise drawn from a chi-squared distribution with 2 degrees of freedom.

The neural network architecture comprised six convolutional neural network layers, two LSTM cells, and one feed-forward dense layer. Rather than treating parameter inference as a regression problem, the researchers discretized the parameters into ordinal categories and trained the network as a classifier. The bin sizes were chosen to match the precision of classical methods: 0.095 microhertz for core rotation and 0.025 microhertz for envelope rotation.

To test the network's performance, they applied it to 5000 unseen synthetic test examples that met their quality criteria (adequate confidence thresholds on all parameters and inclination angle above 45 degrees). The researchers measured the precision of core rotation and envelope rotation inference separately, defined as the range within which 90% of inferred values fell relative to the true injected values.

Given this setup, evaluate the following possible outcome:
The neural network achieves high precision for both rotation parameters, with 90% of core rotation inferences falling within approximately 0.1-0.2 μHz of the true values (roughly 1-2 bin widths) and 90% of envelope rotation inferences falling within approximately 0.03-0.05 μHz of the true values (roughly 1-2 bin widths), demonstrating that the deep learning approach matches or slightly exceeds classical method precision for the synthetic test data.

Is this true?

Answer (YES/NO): YES